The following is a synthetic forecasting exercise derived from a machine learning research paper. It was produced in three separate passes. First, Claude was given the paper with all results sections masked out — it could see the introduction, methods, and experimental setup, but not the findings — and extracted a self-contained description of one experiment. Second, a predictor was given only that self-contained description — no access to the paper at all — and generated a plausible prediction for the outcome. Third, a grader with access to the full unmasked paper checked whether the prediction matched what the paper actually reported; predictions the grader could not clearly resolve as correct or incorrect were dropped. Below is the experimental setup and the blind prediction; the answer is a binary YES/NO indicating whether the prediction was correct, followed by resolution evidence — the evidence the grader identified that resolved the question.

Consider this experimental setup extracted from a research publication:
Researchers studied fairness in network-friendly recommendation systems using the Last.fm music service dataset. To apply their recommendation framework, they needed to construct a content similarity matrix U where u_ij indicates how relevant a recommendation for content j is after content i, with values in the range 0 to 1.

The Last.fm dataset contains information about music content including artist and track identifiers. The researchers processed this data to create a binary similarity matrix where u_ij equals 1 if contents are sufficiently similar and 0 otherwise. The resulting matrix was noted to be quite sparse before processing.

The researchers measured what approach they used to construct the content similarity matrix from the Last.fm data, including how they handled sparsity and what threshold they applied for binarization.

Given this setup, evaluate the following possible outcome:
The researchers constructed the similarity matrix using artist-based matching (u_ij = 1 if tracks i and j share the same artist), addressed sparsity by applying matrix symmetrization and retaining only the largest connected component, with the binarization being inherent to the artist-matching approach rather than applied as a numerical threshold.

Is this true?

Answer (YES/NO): NO